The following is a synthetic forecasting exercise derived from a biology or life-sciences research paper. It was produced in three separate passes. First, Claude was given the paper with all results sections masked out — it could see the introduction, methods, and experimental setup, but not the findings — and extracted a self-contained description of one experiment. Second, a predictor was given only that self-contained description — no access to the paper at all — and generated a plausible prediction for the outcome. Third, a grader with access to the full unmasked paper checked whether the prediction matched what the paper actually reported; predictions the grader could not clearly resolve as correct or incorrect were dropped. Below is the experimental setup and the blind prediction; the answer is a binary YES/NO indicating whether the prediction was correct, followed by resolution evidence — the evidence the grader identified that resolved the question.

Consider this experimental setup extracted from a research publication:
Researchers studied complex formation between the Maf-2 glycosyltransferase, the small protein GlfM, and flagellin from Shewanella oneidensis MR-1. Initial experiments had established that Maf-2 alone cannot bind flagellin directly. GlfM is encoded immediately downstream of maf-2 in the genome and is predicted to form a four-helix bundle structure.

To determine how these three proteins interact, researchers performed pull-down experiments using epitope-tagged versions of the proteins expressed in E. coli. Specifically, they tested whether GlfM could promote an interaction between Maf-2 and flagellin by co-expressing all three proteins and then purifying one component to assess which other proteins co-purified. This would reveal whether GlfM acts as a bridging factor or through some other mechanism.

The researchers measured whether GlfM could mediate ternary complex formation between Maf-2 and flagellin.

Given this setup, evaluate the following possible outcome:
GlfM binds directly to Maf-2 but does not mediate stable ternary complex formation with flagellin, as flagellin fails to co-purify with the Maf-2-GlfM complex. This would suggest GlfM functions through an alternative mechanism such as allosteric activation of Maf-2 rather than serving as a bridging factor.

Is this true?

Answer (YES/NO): NO